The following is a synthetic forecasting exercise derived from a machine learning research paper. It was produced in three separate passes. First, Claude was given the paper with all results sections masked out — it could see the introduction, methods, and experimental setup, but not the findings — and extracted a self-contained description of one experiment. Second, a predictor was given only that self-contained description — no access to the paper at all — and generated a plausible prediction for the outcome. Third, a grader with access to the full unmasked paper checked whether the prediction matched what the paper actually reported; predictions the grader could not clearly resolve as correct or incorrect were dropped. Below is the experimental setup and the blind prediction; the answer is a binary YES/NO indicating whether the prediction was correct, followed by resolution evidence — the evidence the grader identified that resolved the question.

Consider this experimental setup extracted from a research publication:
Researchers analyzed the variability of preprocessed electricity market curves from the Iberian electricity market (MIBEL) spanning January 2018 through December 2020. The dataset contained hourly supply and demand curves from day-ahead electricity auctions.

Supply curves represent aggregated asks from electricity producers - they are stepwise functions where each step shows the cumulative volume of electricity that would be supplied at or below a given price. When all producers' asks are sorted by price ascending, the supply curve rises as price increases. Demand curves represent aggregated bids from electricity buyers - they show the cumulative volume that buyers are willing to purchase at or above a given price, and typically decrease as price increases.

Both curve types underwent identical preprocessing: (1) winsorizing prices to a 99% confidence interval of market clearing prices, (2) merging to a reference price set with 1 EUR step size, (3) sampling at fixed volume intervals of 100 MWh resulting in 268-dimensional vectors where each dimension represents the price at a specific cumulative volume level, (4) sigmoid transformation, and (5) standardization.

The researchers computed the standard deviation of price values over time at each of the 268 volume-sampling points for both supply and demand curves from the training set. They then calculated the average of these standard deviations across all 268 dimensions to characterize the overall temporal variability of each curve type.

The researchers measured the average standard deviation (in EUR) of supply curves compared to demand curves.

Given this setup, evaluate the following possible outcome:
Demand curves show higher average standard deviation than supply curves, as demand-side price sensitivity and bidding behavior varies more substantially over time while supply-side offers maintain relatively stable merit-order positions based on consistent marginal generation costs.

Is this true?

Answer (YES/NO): YES